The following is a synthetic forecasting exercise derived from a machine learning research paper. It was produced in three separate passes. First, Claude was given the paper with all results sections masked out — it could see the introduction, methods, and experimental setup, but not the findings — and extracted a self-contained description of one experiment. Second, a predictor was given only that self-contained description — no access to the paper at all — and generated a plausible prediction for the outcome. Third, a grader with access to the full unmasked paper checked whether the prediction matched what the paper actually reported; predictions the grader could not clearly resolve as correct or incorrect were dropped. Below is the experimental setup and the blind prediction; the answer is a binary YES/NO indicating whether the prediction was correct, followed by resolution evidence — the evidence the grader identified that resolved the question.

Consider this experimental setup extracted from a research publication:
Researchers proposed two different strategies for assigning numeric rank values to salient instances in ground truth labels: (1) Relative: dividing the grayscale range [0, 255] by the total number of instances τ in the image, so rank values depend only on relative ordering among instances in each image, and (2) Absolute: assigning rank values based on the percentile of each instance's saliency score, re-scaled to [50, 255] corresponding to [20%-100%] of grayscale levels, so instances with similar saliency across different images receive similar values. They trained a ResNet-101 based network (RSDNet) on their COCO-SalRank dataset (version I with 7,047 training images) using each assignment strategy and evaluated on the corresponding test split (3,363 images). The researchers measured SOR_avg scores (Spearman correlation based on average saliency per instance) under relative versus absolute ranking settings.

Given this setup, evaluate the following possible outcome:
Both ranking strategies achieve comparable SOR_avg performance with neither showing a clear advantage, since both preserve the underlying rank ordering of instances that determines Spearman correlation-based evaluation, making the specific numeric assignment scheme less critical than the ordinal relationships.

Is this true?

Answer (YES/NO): YES